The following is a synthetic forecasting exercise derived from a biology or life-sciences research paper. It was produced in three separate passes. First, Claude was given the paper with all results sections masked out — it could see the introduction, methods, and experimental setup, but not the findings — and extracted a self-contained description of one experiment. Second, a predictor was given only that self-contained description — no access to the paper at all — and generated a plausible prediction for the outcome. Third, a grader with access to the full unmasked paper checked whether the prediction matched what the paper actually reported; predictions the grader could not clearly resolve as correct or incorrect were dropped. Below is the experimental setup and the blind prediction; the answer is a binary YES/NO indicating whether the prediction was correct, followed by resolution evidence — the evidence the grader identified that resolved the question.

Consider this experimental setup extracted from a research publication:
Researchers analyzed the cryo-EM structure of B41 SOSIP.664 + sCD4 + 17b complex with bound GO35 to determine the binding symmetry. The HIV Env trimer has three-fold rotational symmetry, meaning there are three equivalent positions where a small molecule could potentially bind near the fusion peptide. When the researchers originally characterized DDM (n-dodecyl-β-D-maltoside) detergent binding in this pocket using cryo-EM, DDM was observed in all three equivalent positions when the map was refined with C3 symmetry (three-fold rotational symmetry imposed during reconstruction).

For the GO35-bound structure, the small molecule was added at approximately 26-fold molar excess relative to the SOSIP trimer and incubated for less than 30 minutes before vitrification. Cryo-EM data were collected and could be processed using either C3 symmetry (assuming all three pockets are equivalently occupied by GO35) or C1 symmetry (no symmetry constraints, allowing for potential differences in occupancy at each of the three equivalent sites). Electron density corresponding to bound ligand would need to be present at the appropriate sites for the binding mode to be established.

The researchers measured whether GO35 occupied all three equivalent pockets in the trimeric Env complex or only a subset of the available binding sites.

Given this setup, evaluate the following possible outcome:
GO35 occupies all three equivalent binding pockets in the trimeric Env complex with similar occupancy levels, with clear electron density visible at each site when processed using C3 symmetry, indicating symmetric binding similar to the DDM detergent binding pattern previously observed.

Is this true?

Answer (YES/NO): NO